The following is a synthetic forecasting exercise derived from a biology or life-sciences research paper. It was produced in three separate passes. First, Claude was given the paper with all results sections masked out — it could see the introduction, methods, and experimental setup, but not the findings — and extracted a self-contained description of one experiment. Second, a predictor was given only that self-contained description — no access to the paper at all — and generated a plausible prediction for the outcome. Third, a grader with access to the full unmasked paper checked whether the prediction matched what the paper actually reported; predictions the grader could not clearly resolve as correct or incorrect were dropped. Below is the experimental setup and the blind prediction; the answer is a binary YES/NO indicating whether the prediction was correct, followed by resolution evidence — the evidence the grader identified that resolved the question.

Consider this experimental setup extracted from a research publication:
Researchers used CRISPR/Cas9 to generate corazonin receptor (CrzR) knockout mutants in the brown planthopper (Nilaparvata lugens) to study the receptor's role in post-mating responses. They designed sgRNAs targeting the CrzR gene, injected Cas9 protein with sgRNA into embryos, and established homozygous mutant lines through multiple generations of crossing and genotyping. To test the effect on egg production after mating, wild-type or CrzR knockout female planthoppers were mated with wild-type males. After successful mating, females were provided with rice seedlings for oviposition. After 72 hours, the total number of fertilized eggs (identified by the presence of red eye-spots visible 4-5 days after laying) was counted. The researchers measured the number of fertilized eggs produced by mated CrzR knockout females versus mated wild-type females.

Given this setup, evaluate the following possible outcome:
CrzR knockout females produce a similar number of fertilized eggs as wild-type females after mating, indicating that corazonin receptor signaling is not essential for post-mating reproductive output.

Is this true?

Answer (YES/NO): NO